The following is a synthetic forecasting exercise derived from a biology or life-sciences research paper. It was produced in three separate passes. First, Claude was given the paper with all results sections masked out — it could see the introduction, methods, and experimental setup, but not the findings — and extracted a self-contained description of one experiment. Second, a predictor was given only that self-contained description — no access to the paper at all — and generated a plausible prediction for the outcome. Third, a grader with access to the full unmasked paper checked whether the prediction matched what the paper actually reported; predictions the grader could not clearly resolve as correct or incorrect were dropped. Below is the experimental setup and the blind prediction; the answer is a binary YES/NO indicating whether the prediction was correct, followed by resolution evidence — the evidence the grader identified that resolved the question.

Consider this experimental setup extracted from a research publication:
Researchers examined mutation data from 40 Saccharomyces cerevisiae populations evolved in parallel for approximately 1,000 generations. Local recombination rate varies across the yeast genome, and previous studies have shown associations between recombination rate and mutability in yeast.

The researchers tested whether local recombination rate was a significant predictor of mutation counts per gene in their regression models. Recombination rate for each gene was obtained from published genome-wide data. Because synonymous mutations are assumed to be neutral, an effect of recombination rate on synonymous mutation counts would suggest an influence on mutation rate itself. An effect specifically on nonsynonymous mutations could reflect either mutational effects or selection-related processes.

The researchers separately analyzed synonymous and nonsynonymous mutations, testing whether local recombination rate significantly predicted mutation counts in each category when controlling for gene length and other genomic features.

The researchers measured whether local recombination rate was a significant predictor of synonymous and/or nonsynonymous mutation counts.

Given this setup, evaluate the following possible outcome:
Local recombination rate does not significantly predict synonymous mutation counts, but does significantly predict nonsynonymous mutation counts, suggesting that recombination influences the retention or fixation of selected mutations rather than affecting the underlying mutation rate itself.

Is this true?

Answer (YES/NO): YES